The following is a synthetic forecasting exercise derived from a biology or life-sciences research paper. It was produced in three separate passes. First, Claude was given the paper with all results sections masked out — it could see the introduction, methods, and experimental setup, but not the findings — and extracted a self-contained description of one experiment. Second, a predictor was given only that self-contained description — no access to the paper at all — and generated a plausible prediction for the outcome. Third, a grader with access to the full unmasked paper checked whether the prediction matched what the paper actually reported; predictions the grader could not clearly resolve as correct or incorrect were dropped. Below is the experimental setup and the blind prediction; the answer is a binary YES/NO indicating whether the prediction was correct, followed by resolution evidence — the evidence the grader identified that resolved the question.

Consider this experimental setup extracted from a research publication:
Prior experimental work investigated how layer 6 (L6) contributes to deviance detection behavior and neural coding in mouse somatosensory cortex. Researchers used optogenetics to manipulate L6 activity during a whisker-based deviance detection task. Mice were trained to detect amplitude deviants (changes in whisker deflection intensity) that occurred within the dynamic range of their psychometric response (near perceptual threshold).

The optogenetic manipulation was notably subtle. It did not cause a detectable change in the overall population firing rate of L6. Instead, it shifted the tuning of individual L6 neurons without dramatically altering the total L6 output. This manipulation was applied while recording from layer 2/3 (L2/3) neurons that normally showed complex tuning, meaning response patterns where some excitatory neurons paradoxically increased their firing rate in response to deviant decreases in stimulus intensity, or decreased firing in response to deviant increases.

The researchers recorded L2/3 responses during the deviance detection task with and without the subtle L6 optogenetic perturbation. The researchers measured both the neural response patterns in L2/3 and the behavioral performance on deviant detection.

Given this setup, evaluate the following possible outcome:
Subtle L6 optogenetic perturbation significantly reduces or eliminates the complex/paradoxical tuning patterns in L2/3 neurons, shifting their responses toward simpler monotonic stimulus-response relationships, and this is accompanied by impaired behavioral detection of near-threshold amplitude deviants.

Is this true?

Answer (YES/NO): YES